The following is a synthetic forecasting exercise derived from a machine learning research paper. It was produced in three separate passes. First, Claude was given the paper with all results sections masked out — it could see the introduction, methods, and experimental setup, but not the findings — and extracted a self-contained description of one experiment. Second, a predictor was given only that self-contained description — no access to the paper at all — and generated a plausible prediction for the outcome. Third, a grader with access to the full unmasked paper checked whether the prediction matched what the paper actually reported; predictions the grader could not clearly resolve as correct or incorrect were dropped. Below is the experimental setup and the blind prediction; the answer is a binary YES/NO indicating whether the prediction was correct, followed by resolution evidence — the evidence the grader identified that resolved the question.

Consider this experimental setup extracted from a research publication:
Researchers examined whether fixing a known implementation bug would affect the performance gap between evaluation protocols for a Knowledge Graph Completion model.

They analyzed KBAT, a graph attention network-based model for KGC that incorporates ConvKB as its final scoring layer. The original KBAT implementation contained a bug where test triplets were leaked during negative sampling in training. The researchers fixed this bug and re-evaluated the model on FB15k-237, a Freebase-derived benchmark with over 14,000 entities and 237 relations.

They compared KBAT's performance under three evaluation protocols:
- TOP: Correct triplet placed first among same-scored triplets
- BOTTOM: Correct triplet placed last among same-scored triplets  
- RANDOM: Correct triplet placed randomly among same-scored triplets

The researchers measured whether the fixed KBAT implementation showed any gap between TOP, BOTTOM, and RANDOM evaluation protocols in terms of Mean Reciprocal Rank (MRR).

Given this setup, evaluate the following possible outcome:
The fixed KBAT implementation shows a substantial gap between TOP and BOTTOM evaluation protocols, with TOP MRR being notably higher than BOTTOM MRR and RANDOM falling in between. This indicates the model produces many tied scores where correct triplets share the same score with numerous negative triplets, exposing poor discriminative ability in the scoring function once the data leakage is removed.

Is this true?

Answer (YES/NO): NO